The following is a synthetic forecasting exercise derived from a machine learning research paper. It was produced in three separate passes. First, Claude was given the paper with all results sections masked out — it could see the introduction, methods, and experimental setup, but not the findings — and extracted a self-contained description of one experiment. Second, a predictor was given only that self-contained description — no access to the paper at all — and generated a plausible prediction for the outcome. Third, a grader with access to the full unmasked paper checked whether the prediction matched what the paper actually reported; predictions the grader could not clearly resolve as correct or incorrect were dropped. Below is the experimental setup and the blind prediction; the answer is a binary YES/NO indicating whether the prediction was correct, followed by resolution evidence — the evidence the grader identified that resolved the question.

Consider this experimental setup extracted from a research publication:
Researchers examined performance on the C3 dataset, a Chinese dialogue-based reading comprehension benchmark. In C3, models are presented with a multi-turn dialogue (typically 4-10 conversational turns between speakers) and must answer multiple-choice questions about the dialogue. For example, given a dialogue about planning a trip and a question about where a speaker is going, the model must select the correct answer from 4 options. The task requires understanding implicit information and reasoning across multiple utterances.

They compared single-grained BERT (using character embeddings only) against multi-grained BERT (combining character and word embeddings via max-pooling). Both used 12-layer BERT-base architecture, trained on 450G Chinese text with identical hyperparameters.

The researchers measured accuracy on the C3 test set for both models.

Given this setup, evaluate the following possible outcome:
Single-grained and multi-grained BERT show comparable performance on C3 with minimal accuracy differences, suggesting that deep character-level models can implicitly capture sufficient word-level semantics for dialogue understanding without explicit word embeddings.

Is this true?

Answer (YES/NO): NO